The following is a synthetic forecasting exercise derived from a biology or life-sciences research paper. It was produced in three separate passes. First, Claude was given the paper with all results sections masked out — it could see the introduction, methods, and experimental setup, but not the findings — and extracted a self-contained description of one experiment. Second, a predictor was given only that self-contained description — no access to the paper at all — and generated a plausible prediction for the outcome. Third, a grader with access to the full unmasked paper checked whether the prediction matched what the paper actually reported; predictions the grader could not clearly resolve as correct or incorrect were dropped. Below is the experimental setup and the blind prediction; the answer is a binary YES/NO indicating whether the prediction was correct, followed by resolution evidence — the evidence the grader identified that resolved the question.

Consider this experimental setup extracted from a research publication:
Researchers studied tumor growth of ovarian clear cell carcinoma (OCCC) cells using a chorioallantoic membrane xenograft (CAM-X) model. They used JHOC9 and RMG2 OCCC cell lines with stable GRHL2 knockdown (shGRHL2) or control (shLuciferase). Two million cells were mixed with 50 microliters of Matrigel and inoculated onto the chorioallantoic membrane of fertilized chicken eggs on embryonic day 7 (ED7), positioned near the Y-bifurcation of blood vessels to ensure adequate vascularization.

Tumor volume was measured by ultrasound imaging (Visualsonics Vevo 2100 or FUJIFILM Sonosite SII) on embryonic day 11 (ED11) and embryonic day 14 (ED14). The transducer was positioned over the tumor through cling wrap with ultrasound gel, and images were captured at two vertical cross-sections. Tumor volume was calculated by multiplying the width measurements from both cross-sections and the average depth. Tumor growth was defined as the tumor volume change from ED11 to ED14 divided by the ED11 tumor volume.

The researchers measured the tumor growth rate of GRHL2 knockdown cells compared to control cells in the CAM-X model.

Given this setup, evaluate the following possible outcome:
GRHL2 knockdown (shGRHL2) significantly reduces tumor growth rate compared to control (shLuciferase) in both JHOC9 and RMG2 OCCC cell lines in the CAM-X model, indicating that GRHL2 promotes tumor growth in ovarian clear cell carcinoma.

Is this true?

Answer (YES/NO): NO